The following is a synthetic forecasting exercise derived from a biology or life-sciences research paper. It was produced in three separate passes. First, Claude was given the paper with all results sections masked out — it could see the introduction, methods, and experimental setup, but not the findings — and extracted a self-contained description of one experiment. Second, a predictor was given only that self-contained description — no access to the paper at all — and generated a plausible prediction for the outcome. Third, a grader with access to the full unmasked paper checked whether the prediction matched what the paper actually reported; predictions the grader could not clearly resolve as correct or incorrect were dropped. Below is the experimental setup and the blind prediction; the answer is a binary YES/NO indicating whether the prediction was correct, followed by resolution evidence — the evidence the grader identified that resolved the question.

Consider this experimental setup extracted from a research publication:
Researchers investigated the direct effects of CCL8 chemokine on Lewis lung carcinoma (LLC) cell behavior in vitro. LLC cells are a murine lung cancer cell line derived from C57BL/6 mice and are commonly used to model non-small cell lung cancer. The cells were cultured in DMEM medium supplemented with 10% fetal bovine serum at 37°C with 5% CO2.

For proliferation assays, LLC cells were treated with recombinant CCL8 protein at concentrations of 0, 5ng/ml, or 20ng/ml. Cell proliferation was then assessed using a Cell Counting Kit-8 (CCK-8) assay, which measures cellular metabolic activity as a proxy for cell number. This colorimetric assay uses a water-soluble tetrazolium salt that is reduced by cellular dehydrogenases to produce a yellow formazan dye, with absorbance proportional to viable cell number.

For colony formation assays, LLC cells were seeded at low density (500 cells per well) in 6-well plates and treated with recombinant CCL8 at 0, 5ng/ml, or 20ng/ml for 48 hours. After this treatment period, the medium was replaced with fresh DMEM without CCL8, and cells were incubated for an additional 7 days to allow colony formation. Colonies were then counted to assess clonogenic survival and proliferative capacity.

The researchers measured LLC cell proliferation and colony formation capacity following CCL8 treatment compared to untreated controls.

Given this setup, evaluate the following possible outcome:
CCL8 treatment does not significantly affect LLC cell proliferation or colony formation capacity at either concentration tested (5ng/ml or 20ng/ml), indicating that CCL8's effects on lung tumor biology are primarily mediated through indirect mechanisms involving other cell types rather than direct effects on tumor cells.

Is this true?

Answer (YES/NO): YES